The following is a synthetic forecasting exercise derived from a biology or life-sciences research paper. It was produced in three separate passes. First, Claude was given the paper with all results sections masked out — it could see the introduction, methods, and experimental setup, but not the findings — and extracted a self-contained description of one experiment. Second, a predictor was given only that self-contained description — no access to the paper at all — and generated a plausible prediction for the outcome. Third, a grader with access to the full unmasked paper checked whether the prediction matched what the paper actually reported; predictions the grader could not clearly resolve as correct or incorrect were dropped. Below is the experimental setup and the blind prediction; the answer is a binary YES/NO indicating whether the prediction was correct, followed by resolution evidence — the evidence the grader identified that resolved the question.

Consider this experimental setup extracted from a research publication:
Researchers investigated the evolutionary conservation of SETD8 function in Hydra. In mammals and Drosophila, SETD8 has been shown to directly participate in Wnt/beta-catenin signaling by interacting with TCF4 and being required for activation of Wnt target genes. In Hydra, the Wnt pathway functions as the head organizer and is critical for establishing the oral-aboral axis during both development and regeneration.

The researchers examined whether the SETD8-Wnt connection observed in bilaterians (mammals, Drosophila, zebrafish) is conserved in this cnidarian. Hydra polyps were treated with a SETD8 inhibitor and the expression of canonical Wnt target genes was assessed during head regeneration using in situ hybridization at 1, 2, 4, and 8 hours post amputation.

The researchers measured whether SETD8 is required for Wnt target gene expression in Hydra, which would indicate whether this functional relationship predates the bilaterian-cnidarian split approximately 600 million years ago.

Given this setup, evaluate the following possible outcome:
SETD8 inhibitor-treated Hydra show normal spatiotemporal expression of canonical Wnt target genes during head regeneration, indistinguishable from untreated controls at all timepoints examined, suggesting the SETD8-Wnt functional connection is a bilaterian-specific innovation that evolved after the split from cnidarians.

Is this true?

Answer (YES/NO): NO